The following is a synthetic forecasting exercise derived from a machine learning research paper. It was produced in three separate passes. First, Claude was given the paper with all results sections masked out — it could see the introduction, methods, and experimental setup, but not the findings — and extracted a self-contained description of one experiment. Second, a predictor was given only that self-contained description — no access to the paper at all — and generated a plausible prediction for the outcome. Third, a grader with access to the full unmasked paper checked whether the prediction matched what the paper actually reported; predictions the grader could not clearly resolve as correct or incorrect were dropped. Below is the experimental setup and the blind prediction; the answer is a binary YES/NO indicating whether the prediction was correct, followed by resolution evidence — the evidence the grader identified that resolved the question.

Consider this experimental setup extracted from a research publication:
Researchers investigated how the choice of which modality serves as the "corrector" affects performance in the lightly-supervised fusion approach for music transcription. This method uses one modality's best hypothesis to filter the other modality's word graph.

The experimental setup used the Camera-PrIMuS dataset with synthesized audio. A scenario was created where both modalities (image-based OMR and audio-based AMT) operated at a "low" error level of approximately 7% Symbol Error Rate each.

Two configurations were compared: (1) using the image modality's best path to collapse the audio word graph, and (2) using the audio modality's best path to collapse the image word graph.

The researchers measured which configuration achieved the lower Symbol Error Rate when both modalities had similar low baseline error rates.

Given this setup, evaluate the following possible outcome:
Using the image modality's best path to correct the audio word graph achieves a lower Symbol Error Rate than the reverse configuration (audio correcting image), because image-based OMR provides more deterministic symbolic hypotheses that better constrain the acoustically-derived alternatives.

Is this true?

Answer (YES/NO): YES